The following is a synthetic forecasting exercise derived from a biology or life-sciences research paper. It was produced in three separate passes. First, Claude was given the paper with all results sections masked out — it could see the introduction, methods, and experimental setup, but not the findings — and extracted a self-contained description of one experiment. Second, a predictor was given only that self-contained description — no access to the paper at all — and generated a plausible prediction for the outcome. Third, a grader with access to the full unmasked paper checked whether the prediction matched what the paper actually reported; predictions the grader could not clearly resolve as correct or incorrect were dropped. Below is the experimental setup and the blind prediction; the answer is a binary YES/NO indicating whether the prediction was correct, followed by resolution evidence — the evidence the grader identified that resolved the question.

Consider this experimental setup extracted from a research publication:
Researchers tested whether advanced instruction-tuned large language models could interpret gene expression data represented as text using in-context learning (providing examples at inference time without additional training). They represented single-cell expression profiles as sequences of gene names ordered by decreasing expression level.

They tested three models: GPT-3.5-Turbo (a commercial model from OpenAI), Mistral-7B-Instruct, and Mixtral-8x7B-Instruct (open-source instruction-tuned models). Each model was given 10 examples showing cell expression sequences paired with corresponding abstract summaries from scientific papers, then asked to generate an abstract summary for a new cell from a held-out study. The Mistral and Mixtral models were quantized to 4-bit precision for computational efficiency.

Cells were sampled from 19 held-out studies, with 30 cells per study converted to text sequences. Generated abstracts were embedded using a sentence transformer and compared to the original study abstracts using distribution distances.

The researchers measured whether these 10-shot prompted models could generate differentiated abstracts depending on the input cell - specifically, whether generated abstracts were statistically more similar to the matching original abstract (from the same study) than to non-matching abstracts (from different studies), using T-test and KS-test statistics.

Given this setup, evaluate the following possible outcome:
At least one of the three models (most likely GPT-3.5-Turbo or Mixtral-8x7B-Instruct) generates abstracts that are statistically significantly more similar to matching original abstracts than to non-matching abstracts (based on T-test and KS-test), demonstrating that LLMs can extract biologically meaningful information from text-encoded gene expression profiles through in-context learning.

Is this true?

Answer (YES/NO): NO